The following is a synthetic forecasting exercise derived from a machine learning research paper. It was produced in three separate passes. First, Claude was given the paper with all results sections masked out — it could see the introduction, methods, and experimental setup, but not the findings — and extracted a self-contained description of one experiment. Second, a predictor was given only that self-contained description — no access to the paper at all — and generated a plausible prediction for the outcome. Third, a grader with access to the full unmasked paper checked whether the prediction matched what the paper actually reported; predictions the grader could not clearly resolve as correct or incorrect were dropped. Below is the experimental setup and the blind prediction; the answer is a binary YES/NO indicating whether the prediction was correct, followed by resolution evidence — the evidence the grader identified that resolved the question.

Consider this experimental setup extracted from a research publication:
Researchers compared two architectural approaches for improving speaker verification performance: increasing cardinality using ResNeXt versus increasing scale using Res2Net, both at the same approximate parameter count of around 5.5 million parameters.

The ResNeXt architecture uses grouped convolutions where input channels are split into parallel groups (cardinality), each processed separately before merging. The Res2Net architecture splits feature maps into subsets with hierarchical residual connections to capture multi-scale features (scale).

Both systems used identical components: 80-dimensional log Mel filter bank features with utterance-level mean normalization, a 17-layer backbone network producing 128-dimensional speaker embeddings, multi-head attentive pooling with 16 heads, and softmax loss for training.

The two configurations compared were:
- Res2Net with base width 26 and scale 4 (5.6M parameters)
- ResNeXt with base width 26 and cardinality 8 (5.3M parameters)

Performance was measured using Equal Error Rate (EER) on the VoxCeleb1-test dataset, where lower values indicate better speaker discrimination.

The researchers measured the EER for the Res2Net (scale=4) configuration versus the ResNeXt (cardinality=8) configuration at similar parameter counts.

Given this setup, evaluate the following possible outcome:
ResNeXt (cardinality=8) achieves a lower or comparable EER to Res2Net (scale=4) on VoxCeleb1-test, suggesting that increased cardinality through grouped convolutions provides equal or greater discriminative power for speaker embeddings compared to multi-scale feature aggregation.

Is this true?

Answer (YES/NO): NO